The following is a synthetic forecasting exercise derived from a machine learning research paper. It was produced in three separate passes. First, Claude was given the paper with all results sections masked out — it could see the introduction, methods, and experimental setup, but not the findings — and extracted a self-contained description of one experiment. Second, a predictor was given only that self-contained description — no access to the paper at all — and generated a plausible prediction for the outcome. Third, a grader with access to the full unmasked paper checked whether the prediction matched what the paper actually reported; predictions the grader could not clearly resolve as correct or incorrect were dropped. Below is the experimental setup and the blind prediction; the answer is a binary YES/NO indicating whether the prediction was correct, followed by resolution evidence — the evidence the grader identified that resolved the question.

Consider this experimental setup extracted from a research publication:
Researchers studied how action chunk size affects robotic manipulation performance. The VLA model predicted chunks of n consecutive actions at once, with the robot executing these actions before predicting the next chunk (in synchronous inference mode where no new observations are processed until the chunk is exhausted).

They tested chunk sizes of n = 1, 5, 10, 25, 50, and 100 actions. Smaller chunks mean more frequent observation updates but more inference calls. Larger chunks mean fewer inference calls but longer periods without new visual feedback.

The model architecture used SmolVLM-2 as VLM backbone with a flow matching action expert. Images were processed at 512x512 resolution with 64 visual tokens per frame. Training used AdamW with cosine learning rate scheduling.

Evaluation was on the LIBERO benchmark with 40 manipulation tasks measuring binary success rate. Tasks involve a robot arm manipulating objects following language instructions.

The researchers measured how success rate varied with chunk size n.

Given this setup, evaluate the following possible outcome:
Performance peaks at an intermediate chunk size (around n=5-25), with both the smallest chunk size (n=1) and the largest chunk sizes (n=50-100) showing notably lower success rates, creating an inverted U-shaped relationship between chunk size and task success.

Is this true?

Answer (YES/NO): NO